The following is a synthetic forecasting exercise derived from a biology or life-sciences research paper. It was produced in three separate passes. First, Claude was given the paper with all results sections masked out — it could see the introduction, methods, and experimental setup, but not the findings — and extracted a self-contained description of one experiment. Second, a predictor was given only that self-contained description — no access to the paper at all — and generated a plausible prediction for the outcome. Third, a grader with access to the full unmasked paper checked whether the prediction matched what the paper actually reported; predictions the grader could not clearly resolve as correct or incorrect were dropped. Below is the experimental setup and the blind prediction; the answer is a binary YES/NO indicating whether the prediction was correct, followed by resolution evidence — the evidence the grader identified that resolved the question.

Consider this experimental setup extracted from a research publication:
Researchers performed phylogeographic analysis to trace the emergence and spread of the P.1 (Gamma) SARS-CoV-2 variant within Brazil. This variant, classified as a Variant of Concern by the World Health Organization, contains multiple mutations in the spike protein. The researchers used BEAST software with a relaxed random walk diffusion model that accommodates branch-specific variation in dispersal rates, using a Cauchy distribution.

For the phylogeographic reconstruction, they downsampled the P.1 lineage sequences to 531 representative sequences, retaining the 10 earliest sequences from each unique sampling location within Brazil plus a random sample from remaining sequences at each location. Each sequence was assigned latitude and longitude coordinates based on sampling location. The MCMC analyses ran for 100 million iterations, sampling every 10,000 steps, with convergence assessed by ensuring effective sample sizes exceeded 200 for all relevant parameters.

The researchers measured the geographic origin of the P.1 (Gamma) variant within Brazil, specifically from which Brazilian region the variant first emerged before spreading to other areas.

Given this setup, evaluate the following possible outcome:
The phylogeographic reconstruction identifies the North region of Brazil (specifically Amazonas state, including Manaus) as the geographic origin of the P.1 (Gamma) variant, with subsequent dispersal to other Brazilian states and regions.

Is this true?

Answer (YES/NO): YES